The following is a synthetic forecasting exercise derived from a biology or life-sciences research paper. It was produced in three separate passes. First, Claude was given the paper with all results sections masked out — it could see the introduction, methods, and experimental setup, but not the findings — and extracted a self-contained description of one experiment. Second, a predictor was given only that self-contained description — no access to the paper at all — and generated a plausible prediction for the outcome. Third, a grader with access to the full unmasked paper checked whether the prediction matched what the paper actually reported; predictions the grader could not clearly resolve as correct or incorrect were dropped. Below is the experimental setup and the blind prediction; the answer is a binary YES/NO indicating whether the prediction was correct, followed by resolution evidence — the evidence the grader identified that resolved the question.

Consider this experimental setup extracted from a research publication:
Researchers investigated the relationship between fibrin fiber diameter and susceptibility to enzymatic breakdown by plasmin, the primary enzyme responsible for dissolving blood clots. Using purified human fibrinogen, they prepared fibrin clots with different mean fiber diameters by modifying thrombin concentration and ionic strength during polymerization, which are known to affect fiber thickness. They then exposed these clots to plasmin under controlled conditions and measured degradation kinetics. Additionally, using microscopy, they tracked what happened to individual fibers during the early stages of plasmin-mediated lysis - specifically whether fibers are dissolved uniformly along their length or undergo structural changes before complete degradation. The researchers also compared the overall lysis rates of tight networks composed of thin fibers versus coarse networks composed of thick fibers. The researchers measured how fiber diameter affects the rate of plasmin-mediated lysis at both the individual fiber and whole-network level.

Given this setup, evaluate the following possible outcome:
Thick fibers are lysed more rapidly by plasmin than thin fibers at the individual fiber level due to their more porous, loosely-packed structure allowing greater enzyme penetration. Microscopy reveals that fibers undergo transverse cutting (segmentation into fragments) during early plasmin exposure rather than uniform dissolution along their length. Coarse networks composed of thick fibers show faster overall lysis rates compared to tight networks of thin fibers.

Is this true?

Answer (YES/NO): NO